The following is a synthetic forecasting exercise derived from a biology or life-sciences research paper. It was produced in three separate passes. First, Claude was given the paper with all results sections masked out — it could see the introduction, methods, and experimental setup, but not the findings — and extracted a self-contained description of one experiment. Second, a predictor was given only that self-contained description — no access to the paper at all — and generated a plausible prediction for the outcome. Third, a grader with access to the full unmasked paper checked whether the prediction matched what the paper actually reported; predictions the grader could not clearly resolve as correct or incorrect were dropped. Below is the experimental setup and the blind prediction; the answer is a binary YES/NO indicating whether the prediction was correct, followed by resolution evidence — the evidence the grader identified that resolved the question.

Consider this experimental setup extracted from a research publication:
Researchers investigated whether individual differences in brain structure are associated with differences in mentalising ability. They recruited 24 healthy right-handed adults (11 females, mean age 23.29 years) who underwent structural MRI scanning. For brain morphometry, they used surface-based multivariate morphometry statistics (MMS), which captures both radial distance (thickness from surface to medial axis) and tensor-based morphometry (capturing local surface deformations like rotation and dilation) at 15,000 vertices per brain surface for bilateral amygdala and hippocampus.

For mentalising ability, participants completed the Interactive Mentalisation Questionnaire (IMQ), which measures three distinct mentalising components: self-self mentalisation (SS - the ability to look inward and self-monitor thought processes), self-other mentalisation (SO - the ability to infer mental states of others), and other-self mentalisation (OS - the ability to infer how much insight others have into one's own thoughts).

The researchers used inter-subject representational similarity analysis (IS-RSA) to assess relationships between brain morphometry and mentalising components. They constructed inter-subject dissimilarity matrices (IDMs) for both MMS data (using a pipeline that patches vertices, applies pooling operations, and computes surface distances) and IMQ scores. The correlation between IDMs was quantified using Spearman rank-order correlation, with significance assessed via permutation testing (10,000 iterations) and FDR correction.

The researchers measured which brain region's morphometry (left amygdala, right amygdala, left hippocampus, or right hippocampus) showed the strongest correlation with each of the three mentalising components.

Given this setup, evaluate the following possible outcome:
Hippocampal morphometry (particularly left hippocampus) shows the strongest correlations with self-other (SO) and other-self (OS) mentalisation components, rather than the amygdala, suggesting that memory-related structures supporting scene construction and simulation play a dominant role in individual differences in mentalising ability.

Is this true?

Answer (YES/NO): NO